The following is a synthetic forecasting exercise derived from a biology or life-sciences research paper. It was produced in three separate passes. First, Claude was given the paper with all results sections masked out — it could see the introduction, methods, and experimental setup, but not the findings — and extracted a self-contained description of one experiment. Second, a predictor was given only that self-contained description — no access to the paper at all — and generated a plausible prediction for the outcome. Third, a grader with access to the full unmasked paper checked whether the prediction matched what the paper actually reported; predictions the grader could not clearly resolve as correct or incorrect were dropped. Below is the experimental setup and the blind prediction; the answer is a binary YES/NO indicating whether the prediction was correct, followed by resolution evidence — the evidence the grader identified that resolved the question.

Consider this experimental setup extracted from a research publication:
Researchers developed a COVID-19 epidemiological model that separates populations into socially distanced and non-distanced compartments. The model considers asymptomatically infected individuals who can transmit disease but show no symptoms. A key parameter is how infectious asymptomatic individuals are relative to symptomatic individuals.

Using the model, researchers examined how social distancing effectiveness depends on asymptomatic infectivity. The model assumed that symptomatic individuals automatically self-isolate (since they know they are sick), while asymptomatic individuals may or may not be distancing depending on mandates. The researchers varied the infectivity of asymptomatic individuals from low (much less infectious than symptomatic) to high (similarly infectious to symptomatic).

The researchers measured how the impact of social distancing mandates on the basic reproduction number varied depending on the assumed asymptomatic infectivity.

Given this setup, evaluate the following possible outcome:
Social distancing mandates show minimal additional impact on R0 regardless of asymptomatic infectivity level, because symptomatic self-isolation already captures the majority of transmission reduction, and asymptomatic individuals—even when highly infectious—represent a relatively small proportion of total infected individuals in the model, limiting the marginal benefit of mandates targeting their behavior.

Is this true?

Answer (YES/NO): NO